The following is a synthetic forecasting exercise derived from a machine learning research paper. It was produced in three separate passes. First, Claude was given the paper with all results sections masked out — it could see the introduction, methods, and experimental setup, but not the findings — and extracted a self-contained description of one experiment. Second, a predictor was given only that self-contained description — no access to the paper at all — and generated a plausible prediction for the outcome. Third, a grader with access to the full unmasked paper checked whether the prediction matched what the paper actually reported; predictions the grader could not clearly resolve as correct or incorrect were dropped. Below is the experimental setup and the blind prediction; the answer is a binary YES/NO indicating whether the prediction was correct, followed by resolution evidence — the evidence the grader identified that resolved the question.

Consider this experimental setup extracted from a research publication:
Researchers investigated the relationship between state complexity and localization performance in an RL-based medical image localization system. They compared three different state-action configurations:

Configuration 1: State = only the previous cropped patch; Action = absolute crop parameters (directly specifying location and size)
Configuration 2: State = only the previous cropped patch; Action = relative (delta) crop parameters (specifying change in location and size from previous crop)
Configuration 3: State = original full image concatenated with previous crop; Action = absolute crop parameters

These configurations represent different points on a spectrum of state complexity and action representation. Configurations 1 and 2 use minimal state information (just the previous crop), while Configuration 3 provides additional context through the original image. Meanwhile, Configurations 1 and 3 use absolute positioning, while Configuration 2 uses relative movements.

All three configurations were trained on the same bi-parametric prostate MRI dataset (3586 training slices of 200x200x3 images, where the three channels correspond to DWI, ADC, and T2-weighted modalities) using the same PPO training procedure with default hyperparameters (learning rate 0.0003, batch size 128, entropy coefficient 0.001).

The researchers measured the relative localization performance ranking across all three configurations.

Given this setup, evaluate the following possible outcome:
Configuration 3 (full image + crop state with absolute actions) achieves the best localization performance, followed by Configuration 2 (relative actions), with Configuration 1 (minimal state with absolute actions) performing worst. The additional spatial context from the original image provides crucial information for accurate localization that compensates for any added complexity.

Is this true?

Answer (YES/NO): NO